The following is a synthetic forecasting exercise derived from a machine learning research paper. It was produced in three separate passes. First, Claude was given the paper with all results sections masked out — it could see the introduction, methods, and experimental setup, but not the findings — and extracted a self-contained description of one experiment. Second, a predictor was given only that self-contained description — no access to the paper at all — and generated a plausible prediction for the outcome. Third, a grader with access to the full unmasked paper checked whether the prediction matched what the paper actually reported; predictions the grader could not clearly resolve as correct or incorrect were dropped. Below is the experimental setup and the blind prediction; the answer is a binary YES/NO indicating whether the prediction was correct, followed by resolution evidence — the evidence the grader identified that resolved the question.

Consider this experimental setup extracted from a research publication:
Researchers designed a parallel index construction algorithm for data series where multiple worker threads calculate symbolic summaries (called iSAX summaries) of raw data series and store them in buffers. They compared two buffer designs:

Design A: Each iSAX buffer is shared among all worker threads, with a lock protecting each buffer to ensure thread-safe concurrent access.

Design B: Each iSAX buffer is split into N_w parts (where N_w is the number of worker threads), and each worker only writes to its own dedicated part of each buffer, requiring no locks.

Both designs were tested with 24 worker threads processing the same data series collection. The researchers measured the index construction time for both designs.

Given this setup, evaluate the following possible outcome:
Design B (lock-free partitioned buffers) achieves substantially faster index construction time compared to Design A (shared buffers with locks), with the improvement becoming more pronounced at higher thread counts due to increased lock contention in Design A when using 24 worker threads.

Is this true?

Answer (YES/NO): YES